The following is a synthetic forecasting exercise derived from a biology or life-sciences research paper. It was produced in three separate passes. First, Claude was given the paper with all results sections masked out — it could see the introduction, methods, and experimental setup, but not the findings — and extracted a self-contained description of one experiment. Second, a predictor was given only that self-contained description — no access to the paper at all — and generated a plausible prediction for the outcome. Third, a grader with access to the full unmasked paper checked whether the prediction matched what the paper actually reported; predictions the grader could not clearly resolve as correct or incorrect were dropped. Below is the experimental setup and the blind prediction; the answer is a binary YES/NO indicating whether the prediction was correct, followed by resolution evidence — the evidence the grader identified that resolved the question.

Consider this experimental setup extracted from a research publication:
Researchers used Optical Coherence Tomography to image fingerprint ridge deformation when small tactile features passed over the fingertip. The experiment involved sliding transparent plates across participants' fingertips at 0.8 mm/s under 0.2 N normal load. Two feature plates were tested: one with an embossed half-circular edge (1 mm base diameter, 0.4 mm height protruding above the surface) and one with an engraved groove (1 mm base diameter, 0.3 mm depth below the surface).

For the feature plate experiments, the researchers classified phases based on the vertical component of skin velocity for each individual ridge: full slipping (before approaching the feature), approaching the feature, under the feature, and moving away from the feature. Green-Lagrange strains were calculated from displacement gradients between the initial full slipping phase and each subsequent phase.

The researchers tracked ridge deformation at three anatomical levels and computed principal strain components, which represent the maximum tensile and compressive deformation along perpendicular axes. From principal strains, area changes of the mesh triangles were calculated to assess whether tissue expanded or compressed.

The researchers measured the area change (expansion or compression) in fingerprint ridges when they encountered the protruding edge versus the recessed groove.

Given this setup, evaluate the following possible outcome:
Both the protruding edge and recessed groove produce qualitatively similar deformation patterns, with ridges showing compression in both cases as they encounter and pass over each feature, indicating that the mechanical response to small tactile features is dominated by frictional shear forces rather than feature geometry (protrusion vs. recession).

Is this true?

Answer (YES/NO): NO